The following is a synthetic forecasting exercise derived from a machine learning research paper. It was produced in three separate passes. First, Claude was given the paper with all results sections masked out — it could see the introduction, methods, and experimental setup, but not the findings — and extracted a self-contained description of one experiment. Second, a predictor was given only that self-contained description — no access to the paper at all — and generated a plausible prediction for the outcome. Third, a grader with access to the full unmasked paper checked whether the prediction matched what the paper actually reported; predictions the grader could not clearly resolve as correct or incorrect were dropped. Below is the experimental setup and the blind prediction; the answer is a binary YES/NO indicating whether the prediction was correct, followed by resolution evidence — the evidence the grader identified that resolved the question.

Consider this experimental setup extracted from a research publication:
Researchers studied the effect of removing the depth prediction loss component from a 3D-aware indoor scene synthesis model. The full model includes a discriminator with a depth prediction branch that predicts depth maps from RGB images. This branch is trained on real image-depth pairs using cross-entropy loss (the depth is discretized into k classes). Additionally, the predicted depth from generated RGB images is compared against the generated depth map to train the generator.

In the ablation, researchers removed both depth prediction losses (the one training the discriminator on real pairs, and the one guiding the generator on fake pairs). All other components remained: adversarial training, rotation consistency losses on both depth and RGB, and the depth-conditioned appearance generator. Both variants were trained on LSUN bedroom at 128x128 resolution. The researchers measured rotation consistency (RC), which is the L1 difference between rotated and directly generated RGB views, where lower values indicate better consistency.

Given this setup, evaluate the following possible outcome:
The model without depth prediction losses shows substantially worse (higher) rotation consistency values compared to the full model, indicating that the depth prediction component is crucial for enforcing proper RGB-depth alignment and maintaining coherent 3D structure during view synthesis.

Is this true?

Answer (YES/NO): YES